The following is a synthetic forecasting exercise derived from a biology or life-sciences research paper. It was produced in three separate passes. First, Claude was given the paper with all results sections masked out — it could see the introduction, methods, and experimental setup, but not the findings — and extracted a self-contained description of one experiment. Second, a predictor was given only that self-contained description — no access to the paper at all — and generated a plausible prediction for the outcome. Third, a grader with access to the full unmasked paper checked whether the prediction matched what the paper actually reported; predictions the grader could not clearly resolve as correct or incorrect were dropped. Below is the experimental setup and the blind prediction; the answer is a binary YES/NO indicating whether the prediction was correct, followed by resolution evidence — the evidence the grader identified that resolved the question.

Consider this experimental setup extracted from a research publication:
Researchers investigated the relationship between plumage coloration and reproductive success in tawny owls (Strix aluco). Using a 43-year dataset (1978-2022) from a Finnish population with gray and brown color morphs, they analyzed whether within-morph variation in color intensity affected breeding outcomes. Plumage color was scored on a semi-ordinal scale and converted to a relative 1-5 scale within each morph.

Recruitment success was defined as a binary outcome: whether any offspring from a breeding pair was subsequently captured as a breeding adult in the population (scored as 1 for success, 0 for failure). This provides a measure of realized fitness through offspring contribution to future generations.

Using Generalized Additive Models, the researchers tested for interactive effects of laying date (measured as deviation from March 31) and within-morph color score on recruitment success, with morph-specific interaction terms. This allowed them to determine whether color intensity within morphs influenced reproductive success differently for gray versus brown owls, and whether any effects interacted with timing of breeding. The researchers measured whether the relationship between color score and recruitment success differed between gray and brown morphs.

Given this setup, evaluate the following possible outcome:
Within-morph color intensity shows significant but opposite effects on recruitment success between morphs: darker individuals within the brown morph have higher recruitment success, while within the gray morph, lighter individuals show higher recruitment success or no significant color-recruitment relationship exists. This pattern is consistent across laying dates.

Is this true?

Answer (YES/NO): NO